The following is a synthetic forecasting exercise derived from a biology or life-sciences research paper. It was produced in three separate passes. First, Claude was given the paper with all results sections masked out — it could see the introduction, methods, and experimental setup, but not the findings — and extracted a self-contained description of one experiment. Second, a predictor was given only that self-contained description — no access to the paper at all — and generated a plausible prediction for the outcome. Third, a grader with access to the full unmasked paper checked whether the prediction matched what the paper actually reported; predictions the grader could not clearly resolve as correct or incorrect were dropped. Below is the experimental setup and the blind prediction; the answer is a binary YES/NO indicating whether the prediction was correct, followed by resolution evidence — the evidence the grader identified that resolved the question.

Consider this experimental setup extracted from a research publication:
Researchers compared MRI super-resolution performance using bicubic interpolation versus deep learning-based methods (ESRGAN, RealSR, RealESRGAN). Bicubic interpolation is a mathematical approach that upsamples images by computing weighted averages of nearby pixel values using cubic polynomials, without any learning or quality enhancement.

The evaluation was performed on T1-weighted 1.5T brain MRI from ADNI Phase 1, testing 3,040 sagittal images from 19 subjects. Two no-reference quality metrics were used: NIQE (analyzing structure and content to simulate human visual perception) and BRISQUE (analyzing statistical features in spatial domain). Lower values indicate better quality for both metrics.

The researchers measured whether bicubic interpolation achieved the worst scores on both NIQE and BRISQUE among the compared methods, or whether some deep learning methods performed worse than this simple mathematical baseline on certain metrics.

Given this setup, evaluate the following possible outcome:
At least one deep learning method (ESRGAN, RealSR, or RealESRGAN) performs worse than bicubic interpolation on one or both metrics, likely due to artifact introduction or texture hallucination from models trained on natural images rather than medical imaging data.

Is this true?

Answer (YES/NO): YES